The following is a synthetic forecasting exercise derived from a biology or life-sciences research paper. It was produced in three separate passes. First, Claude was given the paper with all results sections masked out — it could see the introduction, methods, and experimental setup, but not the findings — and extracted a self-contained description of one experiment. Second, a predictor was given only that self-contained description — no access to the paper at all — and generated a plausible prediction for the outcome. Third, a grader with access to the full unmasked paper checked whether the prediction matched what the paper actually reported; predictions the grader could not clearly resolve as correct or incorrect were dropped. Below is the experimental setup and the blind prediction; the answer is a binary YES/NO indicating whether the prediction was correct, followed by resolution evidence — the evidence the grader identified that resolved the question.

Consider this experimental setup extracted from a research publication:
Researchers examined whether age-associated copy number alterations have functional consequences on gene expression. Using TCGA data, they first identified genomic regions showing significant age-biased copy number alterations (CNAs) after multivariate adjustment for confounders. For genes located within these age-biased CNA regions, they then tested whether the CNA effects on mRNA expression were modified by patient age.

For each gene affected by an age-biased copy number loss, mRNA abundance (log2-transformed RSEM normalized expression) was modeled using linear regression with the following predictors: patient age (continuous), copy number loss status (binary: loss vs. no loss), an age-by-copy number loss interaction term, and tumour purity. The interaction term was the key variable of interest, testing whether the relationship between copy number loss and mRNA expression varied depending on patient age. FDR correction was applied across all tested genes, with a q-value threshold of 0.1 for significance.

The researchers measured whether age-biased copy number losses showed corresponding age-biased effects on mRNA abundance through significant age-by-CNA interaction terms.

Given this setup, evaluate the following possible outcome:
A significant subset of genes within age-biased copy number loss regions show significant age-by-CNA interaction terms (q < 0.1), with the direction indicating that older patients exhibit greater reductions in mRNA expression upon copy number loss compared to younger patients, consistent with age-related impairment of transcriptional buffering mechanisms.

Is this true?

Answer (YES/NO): NO